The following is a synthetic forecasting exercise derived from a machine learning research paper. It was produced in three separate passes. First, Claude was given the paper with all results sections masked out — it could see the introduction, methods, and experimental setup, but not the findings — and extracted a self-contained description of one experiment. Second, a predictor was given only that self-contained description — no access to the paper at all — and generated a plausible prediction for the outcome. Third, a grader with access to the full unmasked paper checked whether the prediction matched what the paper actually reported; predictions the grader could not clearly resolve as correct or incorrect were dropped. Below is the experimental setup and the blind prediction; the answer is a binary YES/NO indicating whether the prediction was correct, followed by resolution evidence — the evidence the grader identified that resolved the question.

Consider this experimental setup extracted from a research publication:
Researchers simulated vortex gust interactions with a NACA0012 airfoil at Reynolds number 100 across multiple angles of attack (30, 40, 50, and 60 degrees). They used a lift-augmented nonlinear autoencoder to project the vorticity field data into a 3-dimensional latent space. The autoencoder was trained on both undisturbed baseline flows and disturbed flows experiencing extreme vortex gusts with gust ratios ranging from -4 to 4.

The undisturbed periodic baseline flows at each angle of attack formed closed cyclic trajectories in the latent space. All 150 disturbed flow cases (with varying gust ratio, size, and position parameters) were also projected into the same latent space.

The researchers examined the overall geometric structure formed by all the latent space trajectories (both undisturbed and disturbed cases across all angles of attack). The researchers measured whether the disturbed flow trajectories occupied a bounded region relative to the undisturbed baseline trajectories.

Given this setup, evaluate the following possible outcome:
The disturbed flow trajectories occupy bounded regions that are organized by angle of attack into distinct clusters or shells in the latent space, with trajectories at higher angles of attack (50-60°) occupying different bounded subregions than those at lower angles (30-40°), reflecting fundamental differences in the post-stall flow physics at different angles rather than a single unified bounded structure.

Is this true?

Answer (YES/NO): NO